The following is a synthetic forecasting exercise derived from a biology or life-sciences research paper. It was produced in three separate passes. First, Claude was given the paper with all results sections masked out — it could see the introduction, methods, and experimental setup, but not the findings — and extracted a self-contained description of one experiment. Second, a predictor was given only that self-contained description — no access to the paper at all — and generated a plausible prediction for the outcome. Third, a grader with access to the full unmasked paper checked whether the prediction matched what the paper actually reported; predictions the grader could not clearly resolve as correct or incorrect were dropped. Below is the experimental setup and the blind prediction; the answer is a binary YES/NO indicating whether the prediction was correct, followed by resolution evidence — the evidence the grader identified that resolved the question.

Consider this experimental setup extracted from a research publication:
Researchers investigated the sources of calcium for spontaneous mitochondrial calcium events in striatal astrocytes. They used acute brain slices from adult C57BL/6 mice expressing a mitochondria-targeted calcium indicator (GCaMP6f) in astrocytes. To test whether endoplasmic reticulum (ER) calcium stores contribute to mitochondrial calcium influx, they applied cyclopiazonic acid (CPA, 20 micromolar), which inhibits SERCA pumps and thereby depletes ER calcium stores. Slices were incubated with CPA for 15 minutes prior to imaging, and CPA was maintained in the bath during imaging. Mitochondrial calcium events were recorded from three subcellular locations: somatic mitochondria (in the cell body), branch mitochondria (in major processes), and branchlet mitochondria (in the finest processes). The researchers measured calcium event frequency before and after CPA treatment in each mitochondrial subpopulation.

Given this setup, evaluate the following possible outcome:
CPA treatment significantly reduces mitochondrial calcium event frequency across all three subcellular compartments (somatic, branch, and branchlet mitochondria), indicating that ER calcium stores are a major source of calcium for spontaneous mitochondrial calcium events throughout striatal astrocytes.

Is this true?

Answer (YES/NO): YES